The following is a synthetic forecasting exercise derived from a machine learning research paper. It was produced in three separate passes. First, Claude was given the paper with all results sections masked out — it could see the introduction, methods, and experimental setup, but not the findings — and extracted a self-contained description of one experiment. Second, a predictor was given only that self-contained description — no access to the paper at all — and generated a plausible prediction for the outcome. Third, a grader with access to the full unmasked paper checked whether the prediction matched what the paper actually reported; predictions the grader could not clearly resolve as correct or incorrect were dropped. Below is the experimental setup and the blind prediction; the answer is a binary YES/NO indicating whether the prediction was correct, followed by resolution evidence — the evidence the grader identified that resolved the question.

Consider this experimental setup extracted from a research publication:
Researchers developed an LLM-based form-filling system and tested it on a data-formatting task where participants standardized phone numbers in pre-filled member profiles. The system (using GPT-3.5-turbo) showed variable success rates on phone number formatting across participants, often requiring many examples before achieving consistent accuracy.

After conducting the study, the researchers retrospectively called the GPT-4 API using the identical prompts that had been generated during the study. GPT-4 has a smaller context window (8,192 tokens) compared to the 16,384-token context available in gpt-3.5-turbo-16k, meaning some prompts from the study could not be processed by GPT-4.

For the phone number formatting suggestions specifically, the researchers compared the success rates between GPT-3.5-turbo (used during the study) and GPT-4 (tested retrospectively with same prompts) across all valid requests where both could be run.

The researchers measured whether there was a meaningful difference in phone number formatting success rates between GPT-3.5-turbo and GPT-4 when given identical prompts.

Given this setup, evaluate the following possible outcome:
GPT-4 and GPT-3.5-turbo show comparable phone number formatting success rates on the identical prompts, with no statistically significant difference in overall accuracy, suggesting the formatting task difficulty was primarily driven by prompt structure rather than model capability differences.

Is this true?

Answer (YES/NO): NO